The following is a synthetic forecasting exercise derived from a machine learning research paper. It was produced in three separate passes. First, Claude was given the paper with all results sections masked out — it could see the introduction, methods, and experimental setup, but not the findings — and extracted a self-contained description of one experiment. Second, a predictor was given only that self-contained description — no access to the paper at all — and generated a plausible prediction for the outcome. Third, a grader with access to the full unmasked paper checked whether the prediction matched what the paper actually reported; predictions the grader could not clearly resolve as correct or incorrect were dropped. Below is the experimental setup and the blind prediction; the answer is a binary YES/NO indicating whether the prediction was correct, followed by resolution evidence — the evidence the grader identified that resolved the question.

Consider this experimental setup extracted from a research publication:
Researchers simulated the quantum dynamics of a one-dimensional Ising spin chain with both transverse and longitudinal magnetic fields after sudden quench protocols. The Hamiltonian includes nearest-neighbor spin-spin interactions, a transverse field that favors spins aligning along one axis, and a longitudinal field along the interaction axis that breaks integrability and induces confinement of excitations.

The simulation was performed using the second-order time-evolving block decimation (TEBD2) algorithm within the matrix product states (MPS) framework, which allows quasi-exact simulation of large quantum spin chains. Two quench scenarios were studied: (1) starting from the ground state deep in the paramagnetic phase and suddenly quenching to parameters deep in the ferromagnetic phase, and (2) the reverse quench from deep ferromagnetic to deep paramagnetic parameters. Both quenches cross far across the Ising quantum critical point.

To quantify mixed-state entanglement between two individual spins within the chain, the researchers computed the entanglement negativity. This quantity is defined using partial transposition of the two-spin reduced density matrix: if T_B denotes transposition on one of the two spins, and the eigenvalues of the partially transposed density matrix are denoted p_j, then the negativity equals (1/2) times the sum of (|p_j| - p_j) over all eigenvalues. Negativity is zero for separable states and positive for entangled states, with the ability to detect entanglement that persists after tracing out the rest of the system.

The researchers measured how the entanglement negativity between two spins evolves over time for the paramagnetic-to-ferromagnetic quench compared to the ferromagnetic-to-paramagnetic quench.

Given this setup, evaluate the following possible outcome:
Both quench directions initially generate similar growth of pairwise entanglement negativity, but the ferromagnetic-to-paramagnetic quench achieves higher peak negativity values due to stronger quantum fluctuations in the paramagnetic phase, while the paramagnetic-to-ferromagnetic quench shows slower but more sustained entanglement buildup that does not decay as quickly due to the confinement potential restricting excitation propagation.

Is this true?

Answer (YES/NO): NO